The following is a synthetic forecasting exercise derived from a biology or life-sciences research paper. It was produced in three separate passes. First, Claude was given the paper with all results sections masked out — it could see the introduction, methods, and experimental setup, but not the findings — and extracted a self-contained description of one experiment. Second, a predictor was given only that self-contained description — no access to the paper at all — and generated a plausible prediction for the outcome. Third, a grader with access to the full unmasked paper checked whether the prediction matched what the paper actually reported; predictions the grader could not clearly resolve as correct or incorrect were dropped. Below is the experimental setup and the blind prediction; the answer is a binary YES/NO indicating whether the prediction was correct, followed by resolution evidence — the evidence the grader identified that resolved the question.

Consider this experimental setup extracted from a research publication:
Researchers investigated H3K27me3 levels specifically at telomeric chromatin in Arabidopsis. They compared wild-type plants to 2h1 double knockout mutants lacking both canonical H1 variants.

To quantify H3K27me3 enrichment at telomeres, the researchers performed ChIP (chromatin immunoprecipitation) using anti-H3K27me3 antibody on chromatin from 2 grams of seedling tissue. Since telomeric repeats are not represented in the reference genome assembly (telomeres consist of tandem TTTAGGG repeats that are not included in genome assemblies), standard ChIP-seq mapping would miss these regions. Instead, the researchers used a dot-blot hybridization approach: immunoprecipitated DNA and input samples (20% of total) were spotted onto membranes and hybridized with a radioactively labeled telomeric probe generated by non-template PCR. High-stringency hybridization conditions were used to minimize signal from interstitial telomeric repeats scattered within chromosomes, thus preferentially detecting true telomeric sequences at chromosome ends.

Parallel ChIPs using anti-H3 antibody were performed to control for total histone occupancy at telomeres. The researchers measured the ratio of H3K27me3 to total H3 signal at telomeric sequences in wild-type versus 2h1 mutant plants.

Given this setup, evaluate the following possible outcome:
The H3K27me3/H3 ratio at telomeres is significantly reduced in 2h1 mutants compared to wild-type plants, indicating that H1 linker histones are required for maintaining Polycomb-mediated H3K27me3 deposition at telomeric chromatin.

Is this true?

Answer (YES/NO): NO